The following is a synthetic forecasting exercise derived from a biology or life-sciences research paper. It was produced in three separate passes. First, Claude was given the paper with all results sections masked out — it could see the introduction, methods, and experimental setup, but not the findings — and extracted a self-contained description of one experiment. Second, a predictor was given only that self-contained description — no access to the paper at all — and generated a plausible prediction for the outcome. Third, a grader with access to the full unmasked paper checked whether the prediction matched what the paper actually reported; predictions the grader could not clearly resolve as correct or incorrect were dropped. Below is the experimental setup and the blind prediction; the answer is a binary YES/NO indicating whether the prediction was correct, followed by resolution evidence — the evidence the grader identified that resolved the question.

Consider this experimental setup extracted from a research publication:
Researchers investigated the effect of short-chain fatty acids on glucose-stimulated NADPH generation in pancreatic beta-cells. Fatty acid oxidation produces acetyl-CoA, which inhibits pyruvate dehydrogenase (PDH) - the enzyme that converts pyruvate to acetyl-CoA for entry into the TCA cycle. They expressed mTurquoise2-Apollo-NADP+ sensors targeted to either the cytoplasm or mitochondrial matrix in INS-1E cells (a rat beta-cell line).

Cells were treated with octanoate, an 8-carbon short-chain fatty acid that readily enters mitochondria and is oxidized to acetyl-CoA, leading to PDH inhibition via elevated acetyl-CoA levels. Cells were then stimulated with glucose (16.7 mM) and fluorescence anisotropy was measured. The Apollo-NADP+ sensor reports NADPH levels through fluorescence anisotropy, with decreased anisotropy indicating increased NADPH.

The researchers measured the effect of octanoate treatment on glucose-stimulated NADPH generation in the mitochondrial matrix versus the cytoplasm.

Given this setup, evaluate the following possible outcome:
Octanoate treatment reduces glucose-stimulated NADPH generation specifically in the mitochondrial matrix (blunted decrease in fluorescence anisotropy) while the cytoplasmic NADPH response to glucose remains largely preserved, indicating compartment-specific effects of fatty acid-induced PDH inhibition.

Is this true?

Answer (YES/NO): NO